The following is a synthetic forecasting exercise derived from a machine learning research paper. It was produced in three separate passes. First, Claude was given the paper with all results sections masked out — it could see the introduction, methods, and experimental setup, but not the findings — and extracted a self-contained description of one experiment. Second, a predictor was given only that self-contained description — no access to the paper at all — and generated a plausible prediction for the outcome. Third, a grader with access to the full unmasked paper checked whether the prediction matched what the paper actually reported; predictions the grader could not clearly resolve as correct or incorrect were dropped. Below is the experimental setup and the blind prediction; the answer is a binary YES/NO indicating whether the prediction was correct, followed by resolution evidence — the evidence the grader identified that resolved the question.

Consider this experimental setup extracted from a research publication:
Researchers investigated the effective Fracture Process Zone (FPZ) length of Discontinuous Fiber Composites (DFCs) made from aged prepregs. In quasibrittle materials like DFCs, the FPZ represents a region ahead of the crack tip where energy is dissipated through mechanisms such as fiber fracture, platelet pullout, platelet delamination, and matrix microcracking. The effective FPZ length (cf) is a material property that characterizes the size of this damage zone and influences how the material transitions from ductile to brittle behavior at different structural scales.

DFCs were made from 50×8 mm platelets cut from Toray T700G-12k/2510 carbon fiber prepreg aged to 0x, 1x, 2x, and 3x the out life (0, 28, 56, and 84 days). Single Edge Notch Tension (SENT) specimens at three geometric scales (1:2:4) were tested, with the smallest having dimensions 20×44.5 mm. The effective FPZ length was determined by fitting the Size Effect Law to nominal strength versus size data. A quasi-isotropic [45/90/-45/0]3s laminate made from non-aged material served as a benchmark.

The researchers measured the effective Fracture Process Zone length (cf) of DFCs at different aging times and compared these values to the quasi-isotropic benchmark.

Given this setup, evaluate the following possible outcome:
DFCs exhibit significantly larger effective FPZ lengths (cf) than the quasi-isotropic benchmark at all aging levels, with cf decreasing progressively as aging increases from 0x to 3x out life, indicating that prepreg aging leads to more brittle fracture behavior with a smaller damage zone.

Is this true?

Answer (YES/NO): NO